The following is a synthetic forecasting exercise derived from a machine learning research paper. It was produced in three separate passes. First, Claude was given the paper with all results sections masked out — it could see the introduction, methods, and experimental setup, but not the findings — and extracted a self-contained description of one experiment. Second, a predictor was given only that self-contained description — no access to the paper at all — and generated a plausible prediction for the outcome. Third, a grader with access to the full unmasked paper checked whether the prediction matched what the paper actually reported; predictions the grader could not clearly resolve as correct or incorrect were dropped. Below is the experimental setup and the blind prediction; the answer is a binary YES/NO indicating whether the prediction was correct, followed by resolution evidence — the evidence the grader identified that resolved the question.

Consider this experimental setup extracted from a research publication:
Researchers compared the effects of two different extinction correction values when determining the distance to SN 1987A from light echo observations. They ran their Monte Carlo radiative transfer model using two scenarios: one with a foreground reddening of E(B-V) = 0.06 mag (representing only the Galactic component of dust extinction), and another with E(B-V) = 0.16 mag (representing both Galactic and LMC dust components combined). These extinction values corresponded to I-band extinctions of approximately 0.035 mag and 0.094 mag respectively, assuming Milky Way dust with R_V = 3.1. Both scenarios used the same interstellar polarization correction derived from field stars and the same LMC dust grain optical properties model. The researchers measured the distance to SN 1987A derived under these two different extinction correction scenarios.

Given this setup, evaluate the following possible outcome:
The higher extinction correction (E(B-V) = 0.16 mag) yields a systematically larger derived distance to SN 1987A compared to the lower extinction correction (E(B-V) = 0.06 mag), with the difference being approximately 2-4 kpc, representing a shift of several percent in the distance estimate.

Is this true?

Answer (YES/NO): NO